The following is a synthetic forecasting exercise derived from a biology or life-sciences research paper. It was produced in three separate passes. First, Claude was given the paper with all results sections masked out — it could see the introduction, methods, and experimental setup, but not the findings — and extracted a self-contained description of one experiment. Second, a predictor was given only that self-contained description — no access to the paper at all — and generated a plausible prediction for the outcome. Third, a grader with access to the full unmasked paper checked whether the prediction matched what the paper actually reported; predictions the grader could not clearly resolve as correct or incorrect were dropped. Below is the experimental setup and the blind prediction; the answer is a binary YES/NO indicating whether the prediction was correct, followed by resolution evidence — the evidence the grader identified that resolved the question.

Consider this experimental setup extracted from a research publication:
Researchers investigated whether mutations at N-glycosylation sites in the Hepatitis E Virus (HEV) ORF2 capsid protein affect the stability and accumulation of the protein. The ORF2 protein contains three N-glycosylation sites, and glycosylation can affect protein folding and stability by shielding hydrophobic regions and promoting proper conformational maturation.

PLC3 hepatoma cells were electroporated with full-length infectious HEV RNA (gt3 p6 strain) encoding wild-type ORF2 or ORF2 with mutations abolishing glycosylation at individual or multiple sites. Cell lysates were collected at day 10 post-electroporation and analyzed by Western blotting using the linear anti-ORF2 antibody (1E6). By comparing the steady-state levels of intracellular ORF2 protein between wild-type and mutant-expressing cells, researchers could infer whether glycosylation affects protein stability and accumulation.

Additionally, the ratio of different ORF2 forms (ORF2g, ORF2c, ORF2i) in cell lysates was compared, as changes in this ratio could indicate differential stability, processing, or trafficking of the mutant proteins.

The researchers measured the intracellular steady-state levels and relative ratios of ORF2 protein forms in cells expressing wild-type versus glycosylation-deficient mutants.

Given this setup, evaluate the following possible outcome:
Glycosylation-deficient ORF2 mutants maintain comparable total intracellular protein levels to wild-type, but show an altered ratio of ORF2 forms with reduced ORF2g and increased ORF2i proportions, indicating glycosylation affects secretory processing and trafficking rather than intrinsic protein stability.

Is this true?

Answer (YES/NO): NO